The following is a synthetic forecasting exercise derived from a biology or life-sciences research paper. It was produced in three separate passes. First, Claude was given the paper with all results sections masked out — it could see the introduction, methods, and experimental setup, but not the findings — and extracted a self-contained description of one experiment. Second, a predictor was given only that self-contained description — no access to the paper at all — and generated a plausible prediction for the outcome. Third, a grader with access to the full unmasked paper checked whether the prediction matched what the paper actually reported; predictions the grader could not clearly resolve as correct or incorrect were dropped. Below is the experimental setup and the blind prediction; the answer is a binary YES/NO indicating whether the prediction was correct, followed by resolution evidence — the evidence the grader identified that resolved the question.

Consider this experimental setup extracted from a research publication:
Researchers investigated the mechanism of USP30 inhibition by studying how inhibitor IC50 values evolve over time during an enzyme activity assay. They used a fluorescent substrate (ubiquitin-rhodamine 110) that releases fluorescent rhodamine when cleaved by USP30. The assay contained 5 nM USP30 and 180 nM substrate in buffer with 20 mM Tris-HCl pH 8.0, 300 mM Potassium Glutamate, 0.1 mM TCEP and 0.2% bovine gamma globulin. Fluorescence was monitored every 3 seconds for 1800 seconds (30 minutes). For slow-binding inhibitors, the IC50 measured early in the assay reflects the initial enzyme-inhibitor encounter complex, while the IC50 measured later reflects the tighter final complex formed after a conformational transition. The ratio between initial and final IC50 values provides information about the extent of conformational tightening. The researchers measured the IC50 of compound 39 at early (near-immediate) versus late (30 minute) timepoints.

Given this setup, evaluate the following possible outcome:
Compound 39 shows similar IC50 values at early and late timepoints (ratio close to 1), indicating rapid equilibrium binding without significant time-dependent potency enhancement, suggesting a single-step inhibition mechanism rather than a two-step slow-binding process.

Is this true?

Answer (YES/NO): NO